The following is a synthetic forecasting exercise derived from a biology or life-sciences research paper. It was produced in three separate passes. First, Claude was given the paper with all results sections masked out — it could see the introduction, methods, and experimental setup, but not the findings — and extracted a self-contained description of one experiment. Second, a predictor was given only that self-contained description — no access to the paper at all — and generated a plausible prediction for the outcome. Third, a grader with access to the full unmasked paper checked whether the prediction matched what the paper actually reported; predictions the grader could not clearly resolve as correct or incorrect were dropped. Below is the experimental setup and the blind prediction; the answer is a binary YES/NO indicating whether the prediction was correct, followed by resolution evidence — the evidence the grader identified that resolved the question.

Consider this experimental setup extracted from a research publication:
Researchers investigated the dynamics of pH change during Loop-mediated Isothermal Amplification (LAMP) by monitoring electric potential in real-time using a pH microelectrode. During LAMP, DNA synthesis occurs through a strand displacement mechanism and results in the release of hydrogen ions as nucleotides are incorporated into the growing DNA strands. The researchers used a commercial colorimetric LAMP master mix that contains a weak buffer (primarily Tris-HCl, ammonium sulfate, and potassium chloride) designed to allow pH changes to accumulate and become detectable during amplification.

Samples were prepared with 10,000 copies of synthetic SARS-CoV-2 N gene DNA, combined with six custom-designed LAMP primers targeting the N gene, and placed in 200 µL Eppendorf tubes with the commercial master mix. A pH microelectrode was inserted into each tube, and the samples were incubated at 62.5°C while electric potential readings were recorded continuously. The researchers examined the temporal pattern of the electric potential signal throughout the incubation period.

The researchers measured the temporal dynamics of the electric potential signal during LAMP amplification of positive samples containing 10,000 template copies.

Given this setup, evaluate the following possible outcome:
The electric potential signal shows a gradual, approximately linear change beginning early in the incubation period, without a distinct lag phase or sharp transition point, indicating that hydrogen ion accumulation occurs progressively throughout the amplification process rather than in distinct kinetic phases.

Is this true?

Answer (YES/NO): NO